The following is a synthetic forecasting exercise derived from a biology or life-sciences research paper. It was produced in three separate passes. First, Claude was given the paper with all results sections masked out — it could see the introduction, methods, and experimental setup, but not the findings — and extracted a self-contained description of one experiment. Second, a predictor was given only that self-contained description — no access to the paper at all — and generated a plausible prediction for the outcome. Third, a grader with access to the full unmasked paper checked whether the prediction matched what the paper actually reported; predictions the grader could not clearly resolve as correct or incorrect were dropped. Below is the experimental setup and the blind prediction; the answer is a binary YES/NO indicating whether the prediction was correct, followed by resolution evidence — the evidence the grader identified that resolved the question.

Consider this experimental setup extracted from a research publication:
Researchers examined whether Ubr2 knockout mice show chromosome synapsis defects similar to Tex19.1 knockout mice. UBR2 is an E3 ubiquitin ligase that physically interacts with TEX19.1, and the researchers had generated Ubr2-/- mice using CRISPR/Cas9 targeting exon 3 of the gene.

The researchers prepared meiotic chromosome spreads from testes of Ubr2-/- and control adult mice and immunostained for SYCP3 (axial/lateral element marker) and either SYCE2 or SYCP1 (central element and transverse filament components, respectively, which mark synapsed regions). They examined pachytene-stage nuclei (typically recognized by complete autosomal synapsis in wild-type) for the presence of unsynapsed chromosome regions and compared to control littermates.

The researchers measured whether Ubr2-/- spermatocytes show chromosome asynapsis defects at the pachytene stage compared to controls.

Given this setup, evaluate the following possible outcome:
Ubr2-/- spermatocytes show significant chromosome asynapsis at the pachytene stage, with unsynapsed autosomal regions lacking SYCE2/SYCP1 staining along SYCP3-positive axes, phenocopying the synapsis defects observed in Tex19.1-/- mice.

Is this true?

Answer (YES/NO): YES